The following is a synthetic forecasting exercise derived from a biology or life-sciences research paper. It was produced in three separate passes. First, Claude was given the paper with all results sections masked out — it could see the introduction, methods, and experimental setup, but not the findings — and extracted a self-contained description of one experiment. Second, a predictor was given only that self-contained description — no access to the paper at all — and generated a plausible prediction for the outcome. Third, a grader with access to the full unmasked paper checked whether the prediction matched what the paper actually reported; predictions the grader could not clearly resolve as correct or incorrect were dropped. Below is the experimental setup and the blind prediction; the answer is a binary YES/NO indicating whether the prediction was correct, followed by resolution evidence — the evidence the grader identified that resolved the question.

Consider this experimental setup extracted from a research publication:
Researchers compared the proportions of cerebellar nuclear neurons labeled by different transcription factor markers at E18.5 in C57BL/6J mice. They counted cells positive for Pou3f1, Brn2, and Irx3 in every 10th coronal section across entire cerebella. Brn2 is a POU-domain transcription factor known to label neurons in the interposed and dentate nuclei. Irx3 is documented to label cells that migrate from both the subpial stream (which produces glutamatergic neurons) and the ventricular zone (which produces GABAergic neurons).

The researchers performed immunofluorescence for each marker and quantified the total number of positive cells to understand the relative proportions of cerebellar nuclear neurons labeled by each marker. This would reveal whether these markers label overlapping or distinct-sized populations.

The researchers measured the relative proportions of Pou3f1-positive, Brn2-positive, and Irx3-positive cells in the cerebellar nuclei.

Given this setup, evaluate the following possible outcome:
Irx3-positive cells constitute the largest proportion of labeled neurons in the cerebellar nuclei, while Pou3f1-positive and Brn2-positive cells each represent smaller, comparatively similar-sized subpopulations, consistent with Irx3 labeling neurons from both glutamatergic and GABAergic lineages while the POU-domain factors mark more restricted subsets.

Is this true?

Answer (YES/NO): NO